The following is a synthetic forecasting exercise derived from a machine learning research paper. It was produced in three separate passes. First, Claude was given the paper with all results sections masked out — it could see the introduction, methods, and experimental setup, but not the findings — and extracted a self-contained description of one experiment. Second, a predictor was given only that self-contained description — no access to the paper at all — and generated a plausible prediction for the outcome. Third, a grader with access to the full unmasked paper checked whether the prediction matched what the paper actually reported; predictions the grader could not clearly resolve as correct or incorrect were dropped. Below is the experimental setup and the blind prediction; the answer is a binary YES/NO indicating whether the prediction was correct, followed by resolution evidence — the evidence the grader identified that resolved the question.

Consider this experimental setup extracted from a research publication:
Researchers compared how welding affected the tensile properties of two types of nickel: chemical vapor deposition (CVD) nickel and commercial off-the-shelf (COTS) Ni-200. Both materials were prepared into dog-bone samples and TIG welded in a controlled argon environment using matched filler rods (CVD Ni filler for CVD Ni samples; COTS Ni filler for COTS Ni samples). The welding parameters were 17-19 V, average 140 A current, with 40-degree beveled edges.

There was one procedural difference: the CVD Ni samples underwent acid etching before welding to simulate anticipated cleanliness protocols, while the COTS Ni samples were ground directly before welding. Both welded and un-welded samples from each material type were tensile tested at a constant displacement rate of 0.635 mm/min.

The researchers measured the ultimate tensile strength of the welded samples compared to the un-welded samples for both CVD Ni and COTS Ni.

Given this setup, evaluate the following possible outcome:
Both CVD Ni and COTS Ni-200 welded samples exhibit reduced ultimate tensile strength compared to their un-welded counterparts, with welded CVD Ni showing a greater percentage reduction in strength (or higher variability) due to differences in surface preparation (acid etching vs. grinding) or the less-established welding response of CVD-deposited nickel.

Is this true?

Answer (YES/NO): YES